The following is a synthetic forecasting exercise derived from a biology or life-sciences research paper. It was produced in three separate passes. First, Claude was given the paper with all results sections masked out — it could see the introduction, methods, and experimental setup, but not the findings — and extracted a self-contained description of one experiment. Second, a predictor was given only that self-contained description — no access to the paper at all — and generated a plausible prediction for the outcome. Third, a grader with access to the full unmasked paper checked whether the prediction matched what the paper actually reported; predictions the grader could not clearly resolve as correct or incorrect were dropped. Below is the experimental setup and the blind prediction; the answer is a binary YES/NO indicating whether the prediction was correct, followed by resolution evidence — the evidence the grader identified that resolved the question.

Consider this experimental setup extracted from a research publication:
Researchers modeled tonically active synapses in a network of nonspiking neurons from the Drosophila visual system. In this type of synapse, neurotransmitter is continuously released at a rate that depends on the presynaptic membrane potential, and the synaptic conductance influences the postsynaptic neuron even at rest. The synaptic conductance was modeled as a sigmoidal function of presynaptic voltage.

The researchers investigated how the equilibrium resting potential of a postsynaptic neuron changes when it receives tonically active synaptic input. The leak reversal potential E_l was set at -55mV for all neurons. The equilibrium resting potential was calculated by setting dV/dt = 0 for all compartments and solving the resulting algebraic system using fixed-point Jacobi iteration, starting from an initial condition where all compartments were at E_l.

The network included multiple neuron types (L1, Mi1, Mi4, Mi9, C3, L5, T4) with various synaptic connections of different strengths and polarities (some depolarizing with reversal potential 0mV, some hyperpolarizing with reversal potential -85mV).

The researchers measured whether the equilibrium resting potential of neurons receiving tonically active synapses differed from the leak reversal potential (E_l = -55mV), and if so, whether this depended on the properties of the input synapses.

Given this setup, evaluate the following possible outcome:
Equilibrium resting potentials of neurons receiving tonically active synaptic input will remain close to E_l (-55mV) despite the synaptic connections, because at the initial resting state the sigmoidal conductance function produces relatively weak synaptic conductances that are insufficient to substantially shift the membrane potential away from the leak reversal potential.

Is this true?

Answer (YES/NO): NO